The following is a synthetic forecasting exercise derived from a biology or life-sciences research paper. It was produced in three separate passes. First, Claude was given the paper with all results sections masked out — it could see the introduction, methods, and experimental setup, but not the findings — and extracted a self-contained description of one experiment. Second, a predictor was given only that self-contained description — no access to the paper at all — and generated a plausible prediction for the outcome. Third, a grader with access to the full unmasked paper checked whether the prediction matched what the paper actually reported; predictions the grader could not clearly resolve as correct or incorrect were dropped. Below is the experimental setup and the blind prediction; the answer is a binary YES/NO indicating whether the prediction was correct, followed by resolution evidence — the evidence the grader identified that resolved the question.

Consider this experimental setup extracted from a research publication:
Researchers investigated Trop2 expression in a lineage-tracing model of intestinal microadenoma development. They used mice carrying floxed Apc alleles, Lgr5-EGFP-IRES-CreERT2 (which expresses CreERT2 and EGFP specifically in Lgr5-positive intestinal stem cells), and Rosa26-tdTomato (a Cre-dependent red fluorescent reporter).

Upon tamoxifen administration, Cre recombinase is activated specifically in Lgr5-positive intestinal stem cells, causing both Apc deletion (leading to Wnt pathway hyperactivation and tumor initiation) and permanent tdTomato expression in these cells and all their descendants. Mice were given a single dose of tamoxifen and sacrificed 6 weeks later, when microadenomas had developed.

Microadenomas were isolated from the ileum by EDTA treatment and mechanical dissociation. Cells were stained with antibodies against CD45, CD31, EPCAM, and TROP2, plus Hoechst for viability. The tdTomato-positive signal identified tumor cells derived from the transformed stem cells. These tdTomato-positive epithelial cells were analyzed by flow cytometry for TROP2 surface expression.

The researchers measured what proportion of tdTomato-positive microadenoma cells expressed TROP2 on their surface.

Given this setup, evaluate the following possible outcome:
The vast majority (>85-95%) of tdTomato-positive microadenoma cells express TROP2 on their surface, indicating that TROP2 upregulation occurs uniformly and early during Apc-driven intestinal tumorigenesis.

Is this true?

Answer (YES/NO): NO